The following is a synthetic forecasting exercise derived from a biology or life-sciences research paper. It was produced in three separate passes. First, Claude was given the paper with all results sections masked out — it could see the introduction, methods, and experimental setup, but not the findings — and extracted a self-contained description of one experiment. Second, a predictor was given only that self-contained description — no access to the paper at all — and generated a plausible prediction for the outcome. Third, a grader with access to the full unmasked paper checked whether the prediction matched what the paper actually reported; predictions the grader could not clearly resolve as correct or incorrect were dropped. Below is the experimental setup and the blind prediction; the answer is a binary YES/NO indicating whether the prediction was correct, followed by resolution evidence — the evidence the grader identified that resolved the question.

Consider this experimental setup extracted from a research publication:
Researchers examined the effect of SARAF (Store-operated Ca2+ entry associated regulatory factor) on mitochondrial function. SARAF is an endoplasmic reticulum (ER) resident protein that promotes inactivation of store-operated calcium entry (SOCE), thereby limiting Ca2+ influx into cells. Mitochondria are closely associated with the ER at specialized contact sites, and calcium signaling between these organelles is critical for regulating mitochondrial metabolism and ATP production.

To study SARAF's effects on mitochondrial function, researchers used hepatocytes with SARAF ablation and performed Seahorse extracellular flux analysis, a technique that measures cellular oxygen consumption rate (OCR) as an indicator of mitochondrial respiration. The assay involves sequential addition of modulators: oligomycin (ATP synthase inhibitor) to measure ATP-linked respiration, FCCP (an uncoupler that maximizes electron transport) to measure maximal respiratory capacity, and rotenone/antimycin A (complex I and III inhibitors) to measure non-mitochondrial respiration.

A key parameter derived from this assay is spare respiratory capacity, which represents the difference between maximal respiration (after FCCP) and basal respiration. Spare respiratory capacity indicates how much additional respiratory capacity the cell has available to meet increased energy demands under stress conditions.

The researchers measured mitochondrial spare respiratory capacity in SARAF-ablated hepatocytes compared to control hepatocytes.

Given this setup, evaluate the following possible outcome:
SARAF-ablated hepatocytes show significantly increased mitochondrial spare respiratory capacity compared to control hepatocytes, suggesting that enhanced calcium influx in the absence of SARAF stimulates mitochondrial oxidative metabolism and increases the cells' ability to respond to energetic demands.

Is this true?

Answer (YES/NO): YES